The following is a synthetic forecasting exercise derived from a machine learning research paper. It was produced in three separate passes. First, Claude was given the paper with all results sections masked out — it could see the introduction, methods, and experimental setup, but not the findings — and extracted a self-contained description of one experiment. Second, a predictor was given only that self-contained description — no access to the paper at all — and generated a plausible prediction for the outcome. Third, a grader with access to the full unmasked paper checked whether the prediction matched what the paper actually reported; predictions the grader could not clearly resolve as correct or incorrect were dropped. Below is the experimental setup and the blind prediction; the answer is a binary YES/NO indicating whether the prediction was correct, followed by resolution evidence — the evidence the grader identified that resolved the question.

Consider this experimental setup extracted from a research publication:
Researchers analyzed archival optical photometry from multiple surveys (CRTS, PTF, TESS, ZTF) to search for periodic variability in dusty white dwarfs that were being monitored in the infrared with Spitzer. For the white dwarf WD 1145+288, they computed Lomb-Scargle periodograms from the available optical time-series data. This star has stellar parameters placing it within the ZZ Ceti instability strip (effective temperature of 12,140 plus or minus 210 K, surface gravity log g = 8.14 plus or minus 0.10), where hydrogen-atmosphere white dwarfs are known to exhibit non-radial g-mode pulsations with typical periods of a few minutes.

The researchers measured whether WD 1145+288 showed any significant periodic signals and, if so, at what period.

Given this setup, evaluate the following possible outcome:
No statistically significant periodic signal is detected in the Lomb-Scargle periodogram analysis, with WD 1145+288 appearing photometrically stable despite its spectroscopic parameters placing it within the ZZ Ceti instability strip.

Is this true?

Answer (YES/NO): NO